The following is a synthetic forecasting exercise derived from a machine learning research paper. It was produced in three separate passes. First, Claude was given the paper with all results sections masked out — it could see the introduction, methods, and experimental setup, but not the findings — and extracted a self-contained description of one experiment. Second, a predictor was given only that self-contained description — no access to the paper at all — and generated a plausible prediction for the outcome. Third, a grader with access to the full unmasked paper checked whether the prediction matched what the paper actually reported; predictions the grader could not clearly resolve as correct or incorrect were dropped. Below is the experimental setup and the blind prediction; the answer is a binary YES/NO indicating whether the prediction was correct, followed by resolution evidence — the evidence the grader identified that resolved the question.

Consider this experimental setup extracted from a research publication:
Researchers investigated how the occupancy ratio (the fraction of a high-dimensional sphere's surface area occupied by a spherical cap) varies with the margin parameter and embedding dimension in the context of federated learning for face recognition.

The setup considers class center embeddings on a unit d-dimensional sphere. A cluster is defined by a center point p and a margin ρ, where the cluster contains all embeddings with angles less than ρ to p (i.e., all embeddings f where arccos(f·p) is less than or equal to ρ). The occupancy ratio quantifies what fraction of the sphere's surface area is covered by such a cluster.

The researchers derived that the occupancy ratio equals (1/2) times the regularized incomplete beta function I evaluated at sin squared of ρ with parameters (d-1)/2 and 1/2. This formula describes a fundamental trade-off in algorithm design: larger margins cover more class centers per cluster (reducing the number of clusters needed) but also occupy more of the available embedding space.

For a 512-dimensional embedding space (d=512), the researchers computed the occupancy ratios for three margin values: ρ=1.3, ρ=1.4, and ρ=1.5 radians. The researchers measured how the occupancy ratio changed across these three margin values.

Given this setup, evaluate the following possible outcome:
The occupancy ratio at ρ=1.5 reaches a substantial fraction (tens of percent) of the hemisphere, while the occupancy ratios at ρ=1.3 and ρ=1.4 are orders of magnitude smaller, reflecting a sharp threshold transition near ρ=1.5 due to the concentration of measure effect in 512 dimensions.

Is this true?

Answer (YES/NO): NO